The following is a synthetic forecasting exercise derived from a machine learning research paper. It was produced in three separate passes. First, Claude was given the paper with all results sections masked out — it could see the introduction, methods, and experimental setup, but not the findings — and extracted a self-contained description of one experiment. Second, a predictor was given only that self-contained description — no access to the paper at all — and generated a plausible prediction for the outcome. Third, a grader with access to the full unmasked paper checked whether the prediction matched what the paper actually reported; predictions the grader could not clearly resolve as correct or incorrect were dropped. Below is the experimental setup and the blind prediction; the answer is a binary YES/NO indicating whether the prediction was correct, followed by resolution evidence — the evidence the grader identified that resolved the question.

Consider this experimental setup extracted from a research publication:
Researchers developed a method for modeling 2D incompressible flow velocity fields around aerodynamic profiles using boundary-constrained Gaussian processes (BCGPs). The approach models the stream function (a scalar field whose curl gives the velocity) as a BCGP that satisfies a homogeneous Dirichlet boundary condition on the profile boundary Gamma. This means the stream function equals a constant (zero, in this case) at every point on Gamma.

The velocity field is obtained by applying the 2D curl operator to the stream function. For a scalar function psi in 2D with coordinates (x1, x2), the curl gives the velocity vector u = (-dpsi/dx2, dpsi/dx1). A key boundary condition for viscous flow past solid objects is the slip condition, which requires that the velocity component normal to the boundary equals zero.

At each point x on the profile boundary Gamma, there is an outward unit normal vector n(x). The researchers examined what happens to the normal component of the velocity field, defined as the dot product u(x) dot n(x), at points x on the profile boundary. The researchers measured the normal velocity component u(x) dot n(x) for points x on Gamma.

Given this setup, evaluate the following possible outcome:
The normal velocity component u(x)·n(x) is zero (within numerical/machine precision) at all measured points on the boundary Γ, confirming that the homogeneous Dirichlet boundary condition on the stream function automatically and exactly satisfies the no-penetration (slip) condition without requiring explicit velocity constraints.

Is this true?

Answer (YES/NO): NO